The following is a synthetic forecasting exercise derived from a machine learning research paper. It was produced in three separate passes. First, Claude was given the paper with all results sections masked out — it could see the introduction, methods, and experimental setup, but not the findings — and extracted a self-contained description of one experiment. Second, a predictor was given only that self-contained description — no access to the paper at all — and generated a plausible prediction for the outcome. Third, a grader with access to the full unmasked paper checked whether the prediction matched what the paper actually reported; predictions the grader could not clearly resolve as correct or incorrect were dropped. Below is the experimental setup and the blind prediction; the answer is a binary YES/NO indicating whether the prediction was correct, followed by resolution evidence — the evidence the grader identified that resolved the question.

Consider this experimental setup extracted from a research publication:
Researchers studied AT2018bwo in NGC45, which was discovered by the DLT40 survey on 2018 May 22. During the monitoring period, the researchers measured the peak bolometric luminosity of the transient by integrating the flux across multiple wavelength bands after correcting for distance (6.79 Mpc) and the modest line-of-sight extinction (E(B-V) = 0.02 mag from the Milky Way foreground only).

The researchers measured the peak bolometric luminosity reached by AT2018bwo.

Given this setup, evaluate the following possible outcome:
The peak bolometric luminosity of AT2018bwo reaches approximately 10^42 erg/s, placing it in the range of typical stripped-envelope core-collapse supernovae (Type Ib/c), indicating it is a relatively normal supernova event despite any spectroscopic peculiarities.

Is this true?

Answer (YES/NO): NO